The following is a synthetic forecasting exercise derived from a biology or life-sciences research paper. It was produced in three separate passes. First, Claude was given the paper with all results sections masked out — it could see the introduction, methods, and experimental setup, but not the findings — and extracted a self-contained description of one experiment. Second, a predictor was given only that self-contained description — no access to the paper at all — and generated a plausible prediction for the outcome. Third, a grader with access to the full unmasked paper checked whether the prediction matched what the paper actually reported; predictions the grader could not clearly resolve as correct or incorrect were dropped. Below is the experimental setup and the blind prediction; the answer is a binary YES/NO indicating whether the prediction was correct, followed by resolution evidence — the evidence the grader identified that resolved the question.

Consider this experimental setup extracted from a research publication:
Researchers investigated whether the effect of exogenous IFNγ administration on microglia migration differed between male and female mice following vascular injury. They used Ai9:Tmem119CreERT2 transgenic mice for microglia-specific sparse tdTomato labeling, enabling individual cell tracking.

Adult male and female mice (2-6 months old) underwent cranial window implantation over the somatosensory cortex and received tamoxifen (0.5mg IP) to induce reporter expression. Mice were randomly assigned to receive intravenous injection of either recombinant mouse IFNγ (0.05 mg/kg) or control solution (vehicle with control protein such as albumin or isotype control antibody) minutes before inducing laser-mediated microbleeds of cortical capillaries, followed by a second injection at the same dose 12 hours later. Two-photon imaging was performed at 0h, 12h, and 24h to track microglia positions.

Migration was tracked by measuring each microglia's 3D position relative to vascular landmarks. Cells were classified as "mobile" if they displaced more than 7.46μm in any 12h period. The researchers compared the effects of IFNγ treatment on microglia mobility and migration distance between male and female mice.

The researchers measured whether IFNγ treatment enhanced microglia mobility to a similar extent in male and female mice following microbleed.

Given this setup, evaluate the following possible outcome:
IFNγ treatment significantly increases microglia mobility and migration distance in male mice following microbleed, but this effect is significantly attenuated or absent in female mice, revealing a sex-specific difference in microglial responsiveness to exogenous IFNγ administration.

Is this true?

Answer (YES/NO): NO